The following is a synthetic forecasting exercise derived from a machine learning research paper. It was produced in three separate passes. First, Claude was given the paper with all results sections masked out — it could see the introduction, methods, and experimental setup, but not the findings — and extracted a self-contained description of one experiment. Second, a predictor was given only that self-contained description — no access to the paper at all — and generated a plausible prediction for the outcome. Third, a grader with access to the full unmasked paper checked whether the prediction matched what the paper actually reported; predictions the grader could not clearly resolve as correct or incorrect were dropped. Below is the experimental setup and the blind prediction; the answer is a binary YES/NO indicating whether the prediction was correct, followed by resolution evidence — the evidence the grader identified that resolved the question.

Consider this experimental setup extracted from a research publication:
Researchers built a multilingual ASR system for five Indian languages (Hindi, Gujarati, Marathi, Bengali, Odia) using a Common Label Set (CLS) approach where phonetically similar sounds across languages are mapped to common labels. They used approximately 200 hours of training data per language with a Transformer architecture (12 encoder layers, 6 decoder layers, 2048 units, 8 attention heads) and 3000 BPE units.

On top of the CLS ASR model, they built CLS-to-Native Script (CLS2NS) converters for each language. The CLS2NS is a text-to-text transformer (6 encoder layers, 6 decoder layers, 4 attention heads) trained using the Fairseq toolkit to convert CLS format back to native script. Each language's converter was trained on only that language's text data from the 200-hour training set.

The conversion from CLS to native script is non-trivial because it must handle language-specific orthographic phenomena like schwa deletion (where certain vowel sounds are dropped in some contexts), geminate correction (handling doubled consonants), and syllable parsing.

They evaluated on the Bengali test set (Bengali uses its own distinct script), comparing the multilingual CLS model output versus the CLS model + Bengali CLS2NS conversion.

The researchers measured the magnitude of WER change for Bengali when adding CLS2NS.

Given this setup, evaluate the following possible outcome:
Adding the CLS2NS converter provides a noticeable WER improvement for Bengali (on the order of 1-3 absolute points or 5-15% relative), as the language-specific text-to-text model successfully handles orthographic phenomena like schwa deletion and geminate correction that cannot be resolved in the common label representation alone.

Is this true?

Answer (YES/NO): NO